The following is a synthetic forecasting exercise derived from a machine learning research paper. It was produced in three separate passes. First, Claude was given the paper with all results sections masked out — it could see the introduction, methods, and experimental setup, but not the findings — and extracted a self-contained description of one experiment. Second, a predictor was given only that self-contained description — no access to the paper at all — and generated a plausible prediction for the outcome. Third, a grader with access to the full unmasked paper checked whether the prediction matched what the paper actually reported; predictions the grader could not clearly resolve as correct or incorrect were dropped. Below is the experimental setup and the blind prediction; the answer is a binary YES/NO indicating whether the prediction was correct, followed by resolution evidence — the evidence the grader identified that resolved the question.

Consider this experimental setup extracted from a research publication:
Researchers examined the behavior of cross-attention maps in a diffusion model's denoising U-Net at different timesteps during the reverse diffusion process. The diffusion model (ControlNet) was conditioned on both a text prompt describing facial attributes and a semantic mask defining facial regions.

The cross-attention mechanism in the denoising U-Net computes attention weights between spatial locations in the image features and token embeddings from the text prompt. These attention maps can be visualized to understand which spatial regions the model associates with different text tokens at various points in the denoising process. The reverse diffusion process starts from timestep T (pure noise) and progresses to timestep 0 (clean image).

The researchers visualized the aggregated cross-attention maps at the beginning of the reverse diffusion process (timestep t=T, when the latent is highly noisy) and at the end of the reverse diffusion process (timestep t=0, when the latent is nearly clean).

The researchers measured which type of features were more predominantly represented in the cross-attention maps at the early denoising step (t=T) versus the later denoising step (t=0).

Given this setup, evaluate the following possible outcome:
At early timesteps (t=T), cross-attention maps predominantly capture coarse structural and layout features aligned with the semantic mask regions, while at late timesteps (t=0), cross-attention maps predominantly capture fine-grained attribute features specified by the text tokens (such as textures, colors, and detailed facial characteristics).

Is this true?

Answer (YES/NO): NO